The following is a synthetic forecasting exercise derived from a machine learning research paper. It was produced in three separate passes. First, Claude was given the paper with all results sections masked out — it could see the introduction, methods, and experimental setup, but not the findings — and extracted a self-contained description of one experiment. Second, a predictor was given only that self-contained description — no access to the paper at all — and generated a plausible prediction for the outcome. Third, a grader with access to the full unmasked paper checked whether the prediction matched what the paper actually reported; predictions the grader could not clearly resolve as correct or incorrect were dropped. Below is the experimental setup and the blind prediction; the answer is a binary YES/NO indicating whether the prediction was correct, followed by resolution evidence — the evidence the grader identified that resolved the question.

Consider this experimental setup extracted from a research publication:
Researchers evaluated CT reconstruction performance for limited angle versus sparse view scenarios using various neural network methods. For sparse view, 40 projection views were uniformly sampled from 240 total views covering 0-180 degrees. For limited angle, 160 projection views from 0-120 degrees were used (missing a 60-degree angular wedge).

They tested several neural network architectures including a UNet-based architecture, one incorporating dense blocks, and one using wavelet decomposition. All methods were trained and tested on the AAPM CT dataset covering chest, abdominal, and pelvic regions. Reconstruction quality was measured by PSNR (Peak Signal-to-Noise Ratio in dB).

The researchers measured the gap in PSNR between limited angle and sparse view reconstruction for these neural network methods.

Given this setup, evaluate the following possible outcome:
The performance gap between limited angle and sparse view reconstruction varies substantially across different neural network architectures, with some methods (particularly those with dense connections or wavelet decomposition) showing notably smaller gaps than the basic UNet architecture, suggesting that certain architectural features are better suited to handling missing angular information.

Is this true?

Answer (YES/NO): NO